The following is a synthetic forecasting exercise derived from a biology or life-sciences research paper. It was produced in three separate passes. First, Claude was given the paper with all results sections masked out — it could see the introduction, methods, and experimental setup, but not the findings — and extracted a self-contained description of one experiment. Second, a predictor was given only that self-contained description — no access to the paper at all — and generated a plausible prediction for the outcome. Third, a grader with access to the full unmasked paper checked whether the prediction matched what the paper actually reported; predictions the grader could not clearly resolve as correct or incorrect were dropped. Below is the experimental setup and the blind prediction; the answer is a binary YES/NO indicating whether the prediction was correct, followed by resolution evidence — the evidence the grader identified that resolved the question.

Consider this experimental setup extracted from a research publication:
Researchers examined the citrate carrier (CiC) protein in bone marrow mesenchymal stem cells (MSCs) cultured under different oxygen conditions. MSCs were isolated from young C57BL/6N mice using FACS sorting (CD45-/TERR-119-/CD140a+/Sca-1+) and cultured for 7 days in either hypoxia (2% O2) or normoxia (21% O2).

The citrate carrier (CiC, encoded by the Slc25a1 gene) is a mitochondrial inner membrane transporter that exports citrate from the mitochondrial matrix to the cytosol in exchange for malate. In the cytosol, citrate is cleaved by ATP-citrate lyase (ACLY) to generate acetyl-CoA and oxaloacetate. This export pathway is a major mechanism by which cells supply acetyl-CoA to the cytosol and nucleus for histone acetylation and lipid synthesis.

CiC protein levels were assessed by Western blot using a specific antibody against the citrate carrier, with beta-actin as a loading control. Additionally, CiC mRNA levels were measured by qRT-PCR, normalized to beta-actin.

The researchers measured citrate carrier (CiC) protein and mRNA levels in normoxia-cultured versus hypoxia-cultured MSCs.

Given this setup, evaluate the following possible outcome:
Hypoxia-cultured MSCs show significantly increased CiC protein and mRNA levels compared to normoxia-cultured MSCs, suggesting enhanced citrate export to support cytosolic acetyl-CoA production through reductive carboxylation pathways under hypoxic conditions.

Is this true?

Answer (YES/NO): NO